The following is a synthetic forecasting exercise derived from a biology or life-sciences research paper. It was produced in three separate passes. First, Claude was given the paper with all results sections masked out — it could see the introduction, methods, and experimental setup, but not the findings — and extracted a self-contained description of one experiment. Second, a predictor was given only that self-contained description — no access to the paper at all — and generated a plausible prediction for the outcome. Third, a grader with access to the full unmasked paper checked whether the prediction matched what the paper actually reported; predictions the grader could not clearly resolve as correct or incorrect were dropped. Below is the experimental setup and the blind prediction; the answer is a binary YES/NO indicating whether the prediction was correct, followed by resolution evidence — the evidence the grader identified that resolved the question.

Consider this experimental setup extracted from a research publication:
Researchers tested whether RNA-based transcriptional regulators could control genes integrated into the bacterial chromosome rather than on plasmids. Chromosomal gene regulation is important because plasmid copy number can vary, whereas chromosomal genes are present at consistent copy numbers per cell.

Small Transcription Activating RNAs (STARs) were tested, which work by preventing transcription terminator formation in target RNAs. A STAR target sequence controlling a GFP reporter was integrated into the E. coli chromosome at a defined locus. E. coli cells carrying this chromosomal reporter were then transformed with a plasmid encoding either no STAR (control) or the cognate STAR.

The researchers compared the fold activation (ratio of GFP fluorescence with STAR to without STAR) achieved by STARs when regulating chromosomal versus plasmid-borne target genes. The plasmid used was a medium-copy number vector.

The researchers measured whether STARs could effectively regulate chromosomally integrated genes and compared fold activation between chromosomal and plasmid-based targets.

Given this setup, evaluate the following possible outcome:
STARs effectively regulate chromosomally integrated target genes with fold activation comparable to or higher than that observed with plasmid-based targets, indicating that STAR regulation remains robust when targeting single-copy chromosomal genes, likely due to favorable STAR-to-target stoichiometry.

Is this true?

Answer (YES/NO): YES